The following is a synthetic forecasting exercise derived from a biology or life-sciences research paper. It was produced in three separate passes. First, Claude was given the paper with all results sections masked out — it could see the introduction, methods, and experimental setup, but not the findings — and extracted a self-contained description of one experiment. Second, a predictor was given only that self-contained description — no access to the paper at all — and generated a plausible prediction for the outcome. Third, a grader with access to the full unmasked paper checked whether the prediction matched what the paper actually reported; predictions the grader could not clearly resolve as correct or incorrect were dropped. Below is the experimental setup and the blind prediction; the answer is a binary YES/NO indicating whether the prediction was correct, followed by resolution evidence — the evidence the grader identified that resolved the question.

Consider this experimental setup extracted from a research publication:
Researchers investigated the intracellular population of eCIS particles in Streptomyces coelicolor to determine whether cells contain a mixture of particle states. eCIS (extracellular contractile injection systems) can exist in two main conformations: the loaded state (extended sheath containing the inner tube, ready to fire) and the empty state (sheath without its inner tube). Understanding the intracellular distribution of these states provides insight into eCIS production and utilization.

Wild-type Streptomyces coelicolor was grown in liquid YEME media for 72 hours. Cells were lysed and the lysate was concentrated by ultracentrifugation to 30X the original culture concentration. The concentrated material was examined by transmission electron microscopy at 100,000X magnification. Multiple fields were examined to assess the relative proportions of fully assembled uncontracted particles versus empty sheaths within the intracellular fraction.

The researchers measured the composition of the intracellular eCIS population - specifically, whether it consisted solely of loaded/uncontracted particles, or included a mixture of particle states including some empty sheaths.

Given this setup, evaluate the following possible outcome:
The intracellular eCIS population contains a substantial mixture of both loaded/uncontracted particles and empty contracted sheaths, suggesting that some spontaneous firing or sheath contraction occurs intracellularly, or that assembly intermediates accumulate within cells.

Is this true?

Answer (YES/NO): YES